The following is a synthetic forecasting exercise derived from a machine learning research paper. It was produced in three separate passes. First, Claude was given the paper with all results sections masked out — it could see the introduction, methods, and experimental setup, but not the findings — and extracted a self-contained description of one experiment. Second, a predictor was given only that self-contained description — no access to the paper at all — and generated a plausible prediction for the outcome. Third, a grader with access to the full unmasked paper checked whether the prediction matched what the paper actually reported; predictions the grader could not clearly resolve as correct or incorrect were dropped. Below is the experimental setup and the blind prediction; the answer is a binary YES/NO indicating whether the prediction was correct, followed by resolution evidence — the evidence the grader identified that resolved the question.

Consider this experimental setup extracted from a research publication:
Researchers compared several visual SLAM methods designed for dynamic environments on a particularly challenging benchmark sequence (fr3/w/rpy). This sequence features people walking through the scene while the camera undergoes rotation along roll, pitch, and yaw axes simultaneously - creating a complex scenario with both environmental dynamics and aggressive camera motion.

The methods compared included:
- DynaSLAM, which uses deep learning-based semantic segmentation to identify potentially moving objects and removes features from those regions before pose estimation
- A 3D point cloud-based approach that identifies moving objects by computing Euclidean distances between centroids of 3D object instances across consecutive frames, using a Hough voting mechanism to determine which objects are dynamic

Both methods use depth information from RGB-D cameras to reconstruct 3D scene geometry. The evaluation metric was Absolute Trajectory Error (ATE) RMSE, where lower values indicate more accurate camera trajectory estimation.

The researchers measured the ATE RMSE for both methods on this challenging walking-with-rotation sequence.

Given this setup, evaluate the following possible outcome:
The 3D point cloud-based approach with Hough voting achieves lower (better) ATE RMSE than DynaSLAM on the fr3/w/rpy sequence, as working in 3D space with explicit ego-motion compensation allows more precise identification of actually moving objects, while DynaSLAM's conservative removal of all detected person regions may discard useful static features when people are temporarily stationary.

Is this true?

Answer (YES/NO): NO